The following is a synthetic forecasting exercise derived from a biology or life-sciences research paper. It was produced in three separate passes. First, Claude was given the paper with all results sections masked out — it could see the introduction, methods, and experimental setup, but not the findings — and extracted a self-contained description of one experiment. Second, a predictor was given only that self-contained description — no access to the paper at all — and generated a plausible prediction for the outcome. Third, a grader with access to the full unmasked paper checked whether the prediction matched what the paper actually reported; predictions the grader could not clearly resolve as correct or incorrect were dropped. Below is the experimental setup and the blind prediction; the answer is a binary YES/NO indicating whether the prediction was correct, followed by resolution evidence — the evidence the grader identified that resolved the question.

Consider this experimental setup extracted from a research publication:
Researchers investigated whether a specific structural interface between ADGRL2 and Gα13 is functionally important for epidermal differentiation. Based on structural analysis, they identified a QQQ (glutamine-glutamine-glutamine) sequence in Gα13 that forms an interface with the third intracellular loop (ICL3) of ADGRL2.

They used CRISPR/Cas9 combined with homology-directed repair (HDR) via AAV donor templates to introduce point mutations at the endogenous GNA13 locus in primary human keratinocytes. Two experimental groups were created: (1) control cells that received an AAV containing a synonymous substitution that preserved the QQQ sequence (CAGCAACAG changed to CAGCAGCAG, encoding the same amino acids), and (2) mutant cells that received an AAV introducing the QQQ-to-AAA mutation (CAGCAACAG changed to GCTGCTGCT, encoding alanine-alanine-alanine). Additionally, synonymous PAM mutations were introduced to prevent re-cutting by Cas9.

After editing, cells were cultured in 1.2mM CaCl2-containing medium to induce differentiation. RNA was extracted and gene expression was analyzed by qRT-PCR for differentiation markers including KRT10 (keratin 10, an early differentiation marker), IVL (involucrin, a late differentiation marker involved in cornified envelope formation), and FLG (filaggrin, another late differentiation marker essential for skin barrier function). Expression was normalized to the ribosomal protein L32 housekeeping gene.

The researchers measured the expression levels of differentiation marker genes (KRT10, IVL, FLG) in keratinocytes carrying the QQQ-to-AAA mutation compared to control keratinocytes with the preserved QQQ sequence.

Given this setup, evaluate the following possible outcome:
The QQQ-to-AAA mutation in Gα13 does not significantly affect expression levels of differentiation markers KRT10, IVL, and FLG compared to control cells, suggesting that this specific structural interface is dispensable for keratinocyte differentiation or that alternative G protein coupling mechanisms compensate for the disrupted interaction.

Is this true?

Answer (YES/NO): NO